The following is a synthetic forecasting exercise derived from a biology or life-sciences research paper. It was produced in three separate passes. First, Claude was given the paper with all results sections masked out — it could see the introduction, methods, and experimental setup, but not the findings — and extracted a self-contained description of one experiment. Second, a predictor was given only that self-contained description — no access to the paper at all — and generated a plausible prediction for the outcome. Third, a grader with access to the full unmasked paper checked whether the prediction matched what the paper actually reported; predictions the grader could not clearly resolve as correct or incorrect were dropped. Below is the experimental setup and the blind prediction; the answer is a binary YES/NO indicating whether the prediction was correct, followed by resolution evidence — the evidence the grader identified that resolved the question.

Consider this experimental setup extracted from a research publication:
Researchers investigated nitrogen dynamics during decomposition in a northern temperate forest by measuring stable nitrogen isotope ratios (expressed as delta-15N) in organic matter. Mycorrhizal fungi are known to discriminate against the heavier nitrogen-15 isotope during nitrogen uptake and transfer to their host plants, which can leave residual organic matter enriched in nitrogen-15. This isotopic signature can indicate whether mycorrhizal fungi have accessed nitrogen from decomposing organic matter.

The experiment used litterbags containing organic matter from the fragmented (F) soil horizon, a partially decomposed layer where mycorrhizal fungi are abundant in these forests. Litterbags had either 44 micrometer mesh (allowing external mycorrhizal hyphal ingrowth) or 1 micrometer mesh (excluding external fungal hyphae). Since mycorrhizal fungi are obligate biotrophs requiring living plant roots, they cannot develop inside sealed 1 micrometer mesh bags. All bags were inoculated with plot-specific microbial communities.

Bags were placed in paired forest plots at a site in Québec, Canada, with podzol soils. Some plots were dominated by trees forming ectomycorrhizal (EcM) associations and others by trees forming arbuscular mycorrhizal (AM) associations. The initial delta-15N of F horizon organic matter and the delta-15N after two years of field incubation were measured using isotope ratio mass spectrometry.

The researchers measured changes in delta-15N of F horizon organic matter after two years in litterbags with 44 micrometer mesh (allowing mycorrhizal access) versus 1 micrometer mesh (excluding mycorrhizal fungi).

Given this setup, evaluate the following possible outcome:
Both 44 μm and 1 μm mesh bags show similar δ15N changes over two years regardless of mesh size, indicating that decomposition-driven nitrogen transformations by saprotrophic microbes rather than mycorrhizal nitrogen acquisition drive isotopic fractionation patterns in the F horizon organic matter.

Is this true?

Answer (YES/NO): YES